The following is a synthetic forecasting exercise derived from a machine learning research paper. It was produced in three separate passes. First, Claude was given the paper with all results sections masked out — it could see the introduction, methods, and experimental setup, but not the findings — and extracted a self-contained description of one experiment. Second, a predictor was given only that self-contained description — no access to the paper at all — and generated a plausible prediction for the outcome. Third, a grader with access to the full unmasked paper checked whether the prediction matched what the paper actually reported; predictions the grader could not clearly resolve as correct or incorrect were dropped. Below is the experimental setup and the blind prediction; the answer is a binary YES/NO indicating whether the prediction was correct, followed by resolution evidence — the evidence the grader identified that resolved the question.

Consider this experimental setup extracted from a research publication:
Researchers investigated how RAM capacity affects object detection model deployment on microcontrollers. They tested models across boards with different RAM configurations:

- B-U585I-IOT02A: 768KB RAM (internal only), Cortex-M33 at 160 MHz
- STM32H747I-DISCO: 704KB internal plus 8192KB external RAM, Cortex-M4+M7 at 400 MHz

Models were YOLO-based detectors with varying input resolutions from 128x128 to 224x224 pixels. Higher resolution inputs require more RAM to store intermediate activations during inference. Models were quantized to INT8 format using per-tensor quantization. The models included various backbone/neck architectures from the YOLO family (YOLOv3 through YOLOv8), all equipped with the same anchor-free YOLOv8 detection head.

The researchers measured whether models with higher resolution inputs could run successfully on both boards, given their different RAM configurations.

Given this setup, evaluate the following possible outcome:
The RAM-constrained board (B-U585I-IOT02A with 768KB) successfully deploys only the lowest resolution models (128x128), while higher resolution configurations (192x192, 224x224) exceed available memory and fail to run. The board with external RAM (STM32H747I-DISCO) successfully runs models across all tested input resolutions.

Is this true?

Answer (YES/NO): NO